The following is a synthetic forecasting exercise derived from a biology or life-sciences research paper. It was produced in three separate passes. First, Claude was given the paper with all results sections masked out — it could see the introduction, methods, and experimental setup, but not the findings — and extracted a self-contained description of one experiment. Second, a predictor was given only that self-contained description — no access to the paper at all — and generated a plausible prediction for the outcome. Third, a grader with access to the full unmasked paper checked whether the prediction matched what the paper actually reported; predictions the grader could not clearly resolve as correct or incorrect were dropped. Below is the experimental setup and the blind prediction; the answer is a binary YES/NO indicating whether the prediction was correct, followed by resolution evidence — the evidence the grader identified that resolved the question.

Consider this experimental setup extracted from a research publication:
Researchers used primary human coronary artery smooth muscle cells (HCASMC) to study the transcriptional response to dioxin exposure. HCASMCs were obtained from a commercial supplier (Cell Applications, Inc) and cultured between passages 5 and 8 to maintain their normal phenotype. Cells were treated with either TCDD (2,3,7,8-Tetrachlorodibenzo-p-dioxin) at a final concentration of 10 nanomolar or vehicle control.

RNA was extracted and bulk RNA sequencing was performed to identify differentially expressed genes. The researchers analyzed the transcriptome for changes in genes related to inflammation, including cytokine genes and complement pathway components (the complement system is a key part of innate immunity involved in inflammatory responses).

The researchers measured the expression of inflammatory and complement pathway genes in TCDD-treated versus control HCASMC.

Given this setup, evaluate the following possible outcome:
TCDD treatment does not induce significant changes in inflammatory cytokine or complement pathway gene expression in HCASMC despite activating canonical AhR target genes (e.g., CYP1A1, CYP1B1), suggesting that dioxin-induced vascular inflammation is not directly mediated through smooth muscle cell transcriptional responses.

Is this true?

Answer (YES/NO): NO